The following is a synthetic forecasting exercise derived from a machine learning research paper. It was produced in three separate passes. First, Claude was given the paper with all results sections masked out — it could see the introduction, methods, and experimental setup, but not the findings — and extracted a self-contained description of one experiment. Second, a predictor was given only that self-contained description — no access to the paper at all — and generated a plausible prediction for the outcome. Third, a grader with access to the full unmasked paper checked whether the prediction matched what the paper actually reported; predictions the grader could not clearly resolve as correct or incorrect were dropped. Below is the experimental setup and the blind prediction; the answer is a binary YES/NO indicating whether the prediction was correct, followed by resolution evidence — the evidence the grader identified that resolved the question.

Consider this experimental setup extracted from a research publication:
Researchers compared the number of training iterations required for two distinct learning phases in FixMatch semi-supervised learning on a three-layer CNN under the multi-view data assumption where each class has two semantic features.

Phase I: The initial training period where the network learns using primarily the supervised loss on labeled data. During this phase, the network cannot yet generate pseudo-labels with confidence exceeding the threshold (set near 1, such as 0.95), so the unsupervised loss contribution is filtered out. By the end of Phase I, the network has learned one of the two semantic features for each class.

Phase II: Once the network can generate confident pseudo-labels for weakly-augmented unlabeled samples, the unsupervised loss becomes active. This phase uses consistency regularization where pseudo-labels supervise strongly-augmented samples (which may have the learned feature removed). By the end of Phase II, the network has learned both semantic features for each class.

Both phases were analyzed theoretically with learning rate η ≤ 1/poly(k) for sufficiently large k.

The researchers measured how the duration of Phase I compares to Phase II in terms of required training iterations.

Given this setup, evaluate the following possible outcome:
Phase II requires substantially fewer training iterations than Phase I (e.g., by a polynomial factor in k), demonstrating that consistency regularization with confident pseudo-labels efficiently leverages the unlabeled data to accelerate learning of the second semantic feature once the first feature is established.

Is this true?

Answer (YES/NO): NO